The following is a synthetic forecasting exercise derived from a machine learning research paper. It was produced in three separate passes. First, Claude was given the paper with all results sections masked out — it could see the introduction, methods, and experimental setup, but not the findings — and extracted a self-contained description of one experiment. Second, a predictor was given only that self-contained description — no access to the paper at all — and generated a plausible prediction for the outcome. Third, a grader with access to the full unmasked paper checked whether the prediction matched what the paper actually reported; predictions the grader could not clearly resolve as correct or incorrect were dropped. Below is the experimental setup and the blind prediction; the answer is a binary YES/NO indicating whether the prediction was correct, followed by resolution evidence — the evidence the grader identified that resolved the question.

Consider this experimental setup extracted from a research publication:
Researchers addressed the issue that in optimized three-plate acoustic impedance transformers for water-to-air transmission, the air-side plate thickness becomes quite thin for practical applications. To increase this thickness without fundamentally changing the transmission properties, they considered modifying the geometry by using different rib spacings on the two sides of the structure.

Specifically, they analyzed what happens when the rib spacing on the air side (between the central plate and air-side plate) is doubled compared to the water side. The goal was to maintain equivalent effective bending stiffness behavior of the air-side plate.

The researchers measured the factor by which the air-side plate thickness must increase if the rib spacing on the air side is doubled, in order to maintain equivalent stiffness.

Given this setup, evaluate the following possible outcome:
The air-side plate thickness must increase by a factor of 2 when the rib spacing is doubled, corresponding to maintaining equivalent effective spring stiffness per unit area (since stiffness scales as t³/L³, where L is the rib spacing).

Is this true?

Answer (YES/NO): NO